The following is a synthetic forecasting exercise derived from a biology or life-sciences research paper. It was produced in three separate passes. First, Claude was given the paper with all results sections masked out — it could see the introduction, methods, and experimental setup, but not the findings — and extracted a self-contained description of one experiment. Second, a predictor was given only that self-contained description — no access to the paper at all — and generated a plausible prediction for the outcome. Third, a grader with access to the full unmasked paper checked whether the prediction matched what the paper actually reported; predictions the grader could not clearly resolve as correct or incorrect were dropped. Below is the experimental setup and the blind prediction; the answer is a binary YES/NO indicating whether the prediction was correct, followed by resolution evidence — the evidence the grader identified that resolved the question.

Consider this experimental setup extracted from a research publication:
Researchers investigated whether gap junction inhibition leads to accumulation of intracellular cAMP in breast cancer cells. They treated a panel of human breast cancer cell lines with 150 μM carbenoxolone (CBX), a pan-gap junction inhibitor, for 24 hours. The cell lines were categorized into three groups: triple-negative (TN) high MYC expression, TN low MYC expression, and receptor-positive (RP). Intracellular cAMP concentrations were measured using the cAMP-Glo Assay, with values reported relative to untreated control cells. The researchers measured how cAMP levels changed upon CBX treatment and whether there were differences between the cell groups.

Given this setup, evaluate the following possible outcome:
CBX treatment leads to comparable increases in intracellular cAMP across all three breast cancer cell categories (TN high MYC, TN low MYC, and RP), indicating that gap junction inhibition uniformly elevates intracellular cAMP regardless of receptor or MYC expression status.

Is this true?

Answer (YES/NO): NO